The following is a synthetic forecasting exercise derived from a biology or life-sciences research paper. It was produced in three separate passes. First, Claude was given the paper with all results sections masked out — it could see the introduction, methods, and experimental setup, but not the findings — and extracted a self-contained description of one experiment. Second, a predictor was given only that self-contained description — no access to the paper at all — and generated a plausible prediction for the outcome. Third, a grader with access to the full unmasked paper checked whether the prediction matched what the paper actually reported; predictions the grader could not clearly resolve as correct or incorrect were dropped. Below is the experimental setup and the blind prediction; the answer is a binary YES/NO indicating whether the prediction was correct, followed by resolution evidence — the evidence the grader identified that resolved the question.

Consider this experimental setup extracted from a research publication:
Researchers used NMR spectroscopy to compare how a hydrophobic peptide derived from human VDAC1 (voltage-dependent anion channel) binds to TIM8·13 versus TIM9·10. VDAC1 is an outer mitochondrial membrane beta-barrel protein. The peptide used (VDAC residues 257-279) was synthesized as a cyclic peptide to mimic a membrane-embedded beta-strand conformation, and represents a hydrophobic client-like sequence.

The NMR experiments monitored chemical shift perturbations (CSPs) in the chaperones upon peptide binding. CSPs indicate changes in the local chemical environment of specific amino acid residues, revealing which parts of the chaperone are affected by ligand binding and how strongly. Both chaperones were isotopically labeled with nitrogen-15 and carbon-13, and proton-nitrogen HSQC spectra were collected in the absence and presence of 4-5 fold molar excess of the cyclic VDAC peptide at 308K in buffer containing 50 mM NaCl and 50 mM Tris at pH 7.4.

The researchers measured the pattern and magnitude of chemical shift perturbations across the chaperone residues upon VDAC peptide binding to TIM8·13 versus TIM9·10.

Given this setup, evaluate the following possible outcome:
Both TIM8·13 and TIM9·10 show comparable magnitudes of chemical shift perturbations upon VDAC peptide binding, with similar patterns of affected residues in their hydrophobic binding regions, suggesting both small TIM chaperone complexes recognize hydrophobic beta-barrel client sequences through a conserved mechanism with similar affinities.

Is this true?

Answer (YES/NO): NO